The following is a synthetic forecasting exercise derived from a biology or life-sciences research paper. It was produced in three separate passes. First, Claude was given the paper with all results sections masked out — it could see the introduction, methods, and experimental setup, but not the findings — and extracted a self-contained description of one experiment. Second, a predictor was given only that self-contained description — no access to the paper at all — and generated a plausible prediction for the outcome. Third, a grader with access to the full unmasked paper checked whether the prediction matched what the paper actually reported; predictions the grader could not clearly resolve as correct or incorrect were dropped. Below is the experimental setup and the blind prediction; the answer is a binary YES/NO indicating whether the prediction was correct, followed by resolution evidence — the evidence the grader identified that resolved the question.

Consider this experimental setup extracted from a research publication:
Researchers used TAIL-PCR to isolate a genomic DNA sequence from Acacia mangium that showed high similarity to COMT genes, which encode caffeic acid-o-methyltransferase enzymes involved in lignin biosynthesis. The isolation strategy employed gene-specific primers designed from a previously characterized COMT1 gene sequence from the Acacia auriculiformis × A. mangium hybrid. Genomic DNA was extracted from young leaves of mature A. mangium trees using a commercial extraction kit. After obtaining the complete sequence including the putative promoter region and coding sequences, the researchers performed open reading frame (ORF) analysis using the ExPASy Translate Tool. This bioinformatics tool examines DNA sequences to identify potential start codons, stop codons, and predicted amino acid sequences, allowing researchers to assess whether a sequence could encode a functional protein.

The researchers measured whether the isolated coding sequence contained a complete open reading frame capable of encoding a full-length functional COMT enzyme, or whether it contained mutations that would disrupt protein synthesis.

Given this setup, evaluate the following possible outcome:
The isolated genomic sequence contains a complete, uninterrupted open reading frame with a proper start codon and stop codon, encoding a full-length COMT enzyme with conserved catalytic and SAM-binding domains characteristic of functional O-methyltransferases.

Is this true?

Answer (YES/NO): NO